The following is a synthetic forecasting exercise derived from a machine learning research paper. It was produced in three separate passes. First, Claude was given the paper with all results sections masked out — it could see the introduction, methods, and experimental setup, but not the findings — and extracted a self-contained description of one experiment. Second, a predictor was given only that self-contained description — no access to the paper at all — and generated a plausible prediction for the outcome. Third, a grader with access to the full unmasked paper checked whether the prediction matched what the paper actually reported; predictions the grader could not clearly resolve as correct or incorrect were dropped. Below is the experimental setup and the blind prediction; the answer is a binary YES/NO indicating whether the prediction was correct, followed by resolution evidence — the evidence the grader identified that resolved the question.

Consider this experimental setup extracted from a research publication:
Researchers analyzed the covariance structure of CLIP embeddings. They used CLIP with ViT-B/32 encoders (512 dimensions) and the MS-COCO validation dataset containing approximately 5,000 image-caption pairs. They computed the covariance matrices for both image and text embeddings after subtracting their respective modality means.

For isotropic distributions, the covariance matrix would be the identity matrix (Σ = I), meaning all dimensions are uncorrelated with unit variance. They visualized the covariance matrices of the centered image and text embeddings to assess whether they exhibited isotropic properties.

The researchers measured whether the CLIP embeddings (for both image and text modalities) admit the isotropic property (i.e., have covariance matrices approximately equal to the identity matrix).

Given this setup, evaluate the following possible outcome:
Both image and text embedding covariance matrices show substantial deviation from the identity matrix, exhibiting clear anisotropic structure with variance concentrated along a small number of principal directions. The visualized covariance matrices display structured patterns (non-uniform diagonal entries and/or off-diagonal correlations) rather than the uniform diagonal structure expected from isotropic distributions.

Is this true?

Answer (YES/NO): YES